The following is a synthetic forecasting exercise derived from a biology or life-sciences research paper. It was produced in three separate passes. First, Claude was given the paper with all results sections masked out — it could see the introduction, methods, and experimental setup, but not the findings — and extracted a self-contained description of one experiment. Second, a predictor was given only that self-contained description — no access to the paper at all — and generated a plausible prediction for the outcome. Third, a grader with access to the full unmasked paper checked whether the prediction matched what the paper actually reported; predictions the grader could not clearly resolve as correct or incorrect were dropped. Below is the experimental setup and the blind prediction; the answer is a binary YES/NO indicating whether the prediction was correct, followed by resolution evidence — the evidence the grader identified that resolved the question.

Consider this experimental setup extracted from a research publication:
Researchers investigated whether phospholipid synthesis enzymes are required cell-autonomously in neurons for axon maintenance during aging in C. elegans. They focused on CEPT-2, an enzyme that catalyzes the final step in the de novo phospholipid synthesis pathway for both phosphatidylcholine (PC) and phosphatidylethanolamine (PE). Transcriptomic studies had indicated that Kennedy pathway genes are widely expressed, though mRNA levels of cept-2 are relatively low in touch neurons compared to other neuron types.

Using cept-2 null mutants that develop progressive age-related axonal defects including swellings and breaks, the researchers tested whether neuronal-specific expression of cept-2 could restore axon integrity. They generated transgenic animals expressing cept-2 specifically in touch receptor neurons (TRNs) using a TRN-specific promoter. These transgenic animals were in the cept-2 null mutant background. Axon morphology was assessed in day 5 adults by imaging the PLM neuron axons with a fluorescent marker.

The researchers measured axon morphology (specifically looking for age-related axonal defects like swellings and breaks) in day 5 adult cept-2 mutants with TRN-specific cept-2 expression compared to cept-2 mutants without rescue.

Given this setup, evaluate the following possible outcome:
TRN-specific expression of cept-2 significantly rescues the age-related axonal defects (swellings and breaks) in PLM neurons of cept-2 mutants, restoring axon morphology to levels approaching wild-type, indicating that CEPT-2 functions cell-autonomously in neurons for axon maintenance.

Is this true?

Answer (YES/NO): YES